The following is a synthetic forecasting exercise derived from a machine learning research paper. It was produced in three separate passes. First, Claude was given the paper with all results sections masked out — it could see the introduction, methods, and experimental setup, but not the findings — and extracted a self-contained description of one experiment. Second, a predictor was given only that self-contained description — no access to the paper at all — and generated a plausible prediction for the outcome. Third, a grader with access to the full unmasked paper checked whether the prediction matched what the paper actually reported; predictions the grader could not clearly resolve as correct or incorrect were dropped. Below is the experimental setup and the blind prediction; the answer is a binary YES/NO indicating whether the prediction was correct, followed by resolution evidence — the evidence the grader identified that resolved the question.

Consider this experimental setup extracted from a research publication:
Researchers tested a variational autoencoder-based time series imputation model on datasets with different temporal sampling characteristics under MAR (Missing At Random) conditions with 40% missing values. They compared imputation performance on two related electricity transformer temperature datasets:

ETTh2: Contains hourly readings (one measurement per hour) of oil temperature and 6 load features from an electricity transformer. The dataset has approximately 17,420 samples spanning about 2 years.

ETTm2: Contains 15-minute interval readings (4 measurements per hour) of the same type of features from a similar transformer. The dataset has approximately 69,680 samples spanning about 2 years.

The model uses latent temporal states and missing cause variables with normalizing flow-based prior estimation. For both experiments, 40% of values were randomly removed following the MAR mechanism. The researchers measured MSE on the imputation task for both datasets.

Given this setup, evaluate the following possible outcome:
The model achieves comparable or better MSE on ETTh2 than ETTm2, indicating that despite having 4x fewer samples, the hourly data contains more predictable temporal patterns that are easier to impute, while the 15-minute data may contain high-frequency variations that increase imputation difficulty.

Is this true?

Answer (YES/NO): NO